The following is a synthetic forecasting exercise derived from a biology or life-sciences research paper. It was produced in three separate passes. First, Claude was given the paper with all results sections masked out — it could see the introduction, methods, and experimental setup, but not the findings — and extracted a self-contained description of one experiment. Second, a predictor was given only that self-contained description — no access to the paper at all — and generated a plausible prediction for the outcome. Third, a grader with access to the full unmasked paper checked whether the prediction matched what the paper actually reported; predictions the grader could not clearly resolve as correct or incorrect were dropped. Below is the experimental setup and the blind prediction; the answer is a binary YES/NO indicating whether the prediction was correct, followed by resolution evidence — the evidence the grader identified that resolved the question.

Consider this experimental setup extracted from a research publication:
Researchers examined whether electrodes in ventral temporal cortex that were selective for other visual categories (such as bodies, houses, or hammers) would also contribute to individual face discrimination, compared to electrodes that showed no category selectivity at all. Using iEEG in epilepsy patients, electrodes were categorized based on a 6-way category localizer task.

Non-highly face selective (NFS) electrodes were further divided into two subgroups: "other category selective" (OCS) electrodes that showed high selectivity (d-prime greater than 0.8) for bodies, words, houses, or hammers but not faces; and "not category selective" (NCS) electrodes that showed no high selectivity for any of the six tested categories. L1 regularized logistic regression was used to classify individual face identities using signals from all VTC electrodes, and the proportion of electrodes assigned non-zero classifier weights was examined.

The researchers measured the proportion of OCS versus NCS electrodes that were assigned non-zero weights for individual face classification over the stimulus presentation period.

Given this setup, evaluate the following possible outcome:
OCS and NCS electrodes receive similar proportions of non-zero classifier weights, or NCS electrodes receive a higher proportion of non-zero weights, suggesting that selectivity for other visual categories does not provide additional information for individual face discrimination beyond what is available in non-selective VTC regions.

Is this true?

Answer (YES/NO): NO